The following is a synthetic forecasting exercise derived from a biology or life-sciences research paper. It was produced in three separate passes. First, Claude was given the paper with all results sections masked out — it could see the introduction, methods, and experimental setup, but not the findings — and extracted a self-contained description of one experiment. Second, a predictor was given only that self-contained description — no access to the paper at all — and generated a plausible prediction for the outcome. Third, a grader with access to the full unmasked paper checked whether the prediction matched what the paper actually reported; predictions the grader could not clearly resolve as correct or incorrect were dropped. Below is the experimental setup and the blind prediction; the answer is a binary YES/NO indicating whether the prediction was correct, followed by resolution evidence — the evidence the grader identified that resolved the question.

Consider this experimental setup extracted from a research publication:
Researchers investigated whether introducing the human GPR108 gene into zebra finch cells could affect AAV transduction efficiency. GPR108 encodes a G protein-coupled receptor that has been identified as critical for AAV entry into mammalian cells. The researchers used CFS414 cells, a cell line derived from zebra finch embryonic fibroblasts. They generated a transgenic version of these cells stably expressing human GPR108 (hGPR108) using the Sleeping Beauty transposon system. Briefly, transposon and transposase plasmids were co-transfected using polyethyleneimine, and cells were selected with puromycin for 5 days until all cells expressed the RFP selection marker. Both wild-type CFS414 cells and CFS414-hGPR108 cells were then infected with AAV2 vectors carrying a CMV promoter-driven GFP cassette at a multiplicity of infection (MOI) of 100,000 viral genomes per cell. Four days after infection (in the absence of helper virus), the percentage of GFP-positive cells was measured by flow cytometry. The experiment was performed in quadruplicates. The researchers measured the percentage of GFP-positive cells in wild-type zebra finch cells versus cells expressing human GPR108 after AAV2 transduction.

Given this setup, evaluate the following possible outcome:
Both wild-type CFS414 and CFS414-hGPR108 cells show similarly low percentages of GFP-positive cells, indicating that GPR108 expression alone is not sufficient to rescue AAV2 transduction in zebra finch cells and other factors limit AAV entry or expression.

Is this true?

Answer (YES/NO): YES